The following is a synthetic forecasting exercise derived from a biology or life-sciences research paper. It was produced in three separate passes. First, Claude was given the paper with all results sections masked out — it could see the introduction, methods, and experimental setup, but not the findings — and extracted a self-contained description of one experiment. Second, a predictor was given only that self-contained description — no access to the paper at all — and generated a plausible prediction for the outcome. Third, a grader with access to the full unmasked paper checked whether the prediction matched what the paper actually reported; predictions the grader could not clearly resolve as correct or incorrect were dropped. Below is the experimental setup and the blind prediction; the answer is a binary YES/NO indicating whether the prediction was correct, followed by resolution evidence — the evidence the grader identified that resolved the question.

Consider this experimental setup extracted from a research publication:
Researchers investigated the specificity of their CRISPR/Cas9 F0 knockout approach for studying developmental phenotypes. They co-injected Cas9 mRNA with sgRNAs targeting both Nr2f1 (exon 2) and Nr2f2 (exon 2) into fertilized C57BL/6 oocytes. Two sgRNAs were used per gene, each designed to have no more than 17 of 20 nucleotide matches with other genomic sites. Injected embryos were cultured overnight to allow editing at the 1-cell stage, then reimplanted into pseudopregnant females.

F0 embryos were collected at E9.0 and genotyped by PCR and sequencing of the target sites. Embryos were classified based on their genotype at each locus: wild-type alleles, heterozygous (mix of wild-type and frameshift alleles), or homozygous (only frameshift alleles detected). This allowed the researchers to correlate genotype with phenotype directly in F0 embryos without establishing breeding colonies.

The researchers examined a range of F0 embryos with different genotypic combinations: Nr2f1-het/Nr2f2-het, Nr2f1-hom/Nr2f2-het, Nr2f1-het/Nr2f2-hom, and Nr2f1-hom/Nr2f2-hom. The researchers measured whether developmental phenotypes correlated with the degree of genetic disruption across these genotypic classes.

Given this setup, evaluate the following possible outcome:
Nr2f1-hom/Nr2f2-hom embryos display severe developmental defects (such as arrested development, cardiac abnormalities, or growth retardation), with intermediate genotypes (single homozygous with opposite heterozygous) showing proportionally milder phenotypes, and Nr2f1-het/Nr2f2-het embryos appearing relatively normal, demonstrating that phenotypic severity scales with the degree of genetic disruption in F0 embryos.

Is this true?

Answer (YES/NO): NO